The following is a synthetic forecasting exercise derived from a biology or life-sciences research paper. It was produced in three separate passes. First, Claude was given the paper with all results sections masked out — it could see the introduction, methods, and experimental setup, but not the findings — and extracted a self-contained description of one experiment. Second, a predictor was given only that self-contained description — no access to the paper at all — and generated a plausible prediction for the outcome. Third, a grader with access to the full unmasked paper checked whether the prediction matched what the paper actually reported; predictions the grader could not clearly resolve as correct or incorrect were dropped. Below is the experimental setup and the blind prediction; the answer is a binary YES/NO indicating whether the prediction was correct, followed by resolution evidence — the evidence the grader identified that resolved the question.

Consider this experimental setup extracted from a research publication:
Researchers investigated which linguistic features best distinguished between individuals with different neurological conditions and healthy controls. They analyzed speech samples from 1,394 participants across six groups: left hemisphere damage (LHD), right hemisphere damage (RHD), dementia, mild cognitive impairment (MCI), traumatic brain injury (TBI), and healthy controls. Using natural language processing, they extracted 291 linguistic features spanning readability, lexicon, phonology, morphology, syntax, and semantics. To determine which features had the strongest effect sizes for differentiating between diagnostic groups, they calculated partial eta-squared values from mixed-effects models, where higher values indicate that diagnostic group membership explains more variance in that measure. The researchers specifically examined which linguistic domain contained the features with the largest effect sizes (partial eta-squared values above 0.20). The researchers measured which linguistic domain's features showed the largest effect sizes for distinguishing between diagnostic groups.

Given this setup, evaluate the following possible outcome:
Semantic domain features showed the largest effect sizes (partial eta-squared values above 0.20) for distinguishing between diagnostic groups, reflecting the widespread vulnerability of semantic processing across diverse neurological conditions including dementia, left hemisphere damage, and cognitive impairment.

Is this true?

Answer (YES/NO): NO